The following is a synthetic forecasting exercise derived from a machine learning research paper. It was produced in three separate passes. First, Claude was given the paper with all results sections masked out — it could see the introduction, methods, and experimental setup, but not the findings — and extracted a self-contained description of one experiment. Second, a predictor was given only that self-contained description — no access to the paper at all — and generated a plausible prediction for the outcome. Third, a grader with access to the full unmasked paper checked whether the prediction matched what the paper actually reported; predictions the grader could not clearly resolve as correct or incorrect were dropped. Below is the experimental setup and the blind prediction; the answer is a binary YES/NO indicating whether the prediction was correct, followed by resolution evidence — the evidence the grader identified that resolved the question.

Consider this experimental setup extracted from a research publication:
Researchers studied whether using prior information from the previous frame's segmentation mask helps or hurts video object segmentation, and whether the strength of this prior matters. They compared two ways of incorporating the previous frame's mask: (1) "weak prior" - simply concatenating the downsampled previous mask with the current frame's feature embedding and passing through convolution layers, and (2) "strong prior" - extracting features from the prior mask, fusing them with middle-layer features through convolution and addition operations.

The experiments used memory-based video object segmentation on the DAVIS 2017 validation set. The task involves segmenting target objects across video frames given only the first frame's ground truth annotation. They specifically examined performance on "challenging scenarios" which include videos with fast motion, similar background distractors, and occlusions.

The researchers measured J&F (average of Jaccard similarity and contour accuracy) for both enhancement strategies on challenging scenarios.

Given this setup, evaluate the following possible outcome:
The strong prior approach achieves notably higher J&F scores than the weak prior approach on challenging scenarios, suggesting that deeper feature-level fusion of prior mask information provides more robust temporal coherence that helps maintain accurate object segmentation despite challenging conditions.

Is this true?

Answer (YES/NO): NO